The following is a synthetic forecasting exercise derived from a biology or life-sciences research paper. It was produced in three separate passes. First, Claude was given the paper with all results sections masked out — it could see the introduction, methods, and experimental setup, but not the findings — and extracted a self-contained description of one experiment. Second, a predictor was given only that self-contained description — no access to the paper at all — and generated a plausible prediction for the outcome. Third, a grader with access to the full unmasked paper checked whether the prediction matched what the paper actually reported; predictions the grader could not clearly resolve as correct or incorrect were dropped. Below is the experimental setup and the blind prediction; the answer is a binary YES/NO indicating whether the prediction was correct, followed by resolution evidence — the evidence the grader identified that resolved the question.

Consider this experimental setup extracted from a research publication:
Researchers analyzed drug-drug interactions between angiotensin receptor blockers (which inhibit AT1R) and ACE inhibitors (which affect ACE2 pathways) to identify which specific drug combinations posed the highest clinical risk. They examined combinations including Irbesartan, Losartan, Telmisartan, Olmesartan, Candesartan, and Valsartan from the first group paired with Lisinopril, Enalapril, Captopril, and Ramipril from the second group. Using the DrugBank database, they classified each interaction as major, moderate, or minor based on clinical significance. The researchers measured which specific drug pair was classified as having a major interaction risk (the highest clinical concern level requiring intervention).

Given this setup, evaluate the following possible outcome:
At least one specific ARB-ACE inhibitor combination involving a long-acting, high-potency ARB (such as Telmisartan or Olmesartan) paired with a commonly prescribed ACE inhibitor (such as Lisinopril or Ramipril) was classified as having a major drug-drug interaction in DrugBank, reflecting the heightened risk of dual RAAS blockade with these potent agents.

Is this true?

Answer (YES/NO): NO